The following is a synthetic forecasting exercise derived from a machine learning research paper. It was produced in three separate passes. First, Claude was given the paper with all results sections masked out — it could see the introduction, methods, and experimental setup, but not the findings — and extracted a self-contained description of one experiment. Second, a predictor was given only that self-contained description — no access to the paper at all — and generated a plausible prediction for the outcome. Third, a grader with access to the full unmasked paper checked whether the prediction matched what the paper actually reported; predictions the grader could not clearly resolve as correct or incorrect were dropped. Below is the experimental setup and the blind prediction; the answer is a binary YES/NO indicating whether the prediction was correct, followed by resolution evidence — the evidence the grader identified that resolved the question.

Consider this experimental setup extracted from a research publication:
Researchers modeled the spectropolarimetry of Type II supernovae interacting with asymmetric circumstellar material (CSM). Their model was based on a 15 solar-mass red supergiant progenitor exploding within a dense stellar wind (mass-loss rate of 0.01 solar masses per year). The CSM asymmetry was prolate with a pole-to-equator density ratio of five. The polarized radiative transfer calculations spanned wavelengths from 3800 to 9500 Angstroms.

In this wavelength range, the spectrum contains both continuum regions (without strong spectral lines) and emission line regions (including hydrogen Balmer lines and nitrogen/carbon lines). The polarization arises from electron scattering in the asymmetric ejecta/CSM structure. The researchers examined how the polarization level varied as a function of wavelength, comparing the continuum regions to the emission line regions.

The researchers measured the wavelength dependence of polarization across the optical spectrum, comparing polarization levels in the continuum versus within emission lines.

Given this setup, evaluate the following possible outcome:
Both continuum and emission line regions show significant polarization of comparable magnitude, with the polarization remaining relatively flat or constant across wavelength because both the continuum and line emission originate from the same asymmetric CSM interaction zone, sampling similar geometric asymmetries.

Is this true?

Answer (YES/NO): NO